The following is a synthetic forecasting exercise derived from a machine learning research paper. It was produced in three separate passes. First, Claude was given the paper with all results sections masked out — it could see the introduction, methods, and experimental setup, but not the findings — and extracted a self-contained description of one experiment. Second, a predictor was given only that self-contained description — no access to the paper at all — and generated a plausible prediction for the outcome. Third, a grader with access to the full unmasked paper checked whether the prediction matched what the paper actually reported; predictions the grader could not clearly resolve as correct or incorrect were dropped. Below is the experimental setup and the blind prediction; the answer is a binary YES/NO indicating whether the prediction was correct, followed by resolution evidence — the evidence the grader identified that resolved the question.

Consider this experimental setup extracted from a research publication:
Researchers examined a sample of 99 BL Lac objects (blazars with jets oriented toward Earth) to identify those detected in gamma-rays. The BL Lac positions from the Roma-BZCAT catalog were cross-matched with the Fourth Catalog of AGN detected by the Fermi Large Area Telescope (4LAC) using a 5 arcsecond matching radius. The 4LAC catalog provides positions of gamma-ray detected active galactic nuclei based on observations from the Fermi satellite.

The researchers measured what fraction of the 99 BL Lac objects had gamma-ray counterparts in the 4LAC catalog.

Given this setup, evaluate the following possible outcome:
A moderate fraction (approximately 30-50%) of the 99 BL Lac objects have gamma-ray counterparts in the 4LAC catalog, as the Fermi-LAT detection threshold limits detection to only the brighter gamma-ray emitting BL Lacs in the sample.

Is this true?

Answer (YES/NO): NO